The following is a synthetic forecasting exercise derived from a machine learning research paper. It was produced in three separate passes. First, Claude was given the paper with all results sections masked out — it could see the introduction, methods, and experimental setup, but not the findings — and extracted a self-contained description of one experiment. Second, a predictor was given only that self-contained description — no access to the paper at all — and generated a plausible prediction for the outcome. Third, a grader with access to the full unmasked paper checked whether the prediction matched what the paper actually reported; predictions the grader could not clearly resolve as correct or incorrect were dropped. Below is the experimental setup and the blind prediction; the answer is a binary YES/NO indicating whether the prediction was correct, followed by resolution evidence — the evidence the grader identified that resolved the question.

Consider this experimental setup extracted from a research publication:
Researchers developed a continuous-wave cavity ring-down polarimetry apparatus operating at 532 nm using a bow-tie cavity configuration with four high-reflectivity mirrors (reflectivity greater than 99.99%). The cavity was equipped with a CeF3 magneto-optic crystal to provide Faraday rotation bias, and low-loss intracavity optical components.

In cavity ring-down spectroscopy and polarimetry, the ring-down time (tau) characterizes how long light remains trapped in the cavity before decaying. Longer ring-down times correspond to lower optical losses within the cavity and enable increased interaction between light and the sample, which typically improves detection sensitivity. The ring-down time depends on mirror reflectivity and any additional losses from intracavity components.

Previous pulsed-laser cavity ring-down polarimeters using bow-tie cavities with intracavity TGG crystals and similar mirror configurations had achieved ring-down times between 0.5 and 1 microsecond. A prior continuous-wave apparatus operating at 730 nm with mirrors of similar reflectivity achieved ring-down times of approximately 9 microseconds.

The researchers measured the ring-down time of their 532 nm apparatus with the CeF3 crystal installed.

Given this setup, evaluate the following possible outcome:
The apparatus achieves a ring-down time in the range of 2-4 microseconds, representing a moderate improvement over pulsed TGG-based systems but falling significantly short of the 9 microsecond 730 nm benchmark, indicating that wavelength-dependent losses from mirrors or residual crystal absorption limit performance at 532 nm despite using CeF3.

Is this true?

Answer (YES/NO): NO